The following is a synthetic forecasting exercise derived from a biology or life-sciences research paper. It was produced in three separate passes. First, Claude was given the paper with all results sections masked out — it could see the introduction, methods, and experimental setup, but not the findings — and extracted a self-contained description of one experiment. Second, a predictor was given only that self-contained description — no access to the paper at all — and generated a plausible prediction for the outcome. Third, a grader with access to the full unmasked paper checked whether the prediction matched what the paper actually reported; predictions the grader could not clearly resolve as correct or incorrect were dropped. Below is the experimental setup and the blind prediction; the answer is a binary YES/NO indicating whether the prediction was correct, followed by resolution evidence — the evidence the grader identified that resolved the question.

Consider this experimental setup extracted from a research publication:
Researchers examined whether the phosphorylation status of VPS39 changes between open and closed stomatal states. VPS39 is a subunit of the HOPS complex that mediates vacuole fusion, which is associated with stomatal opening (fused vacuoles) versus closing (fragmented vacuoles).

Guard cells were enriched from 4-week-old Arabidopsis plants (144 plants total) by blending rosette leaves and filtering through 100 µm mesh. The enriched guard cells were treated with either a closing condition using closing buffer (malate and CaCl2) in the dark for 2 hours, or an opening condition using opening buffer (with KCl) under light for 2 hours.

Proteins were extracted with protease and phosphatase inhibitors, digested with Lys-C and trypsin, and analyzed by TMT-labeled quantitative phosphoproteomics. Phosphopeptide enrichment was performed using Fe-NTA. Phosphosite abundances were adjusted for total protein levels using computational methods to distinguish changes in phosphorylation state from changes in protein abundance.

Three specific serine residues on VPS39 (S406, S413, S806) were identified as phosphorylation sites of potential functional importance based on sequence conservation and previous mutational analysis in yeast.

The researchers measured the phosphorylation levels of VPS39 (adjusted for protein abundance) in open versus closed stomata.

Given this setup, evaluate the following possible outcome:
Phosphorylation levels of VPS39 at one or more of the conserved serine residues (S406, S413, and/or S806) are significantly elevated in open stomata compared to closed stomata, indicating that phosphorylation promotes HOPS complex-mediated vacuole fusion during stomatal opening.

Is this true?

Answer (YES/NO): NO